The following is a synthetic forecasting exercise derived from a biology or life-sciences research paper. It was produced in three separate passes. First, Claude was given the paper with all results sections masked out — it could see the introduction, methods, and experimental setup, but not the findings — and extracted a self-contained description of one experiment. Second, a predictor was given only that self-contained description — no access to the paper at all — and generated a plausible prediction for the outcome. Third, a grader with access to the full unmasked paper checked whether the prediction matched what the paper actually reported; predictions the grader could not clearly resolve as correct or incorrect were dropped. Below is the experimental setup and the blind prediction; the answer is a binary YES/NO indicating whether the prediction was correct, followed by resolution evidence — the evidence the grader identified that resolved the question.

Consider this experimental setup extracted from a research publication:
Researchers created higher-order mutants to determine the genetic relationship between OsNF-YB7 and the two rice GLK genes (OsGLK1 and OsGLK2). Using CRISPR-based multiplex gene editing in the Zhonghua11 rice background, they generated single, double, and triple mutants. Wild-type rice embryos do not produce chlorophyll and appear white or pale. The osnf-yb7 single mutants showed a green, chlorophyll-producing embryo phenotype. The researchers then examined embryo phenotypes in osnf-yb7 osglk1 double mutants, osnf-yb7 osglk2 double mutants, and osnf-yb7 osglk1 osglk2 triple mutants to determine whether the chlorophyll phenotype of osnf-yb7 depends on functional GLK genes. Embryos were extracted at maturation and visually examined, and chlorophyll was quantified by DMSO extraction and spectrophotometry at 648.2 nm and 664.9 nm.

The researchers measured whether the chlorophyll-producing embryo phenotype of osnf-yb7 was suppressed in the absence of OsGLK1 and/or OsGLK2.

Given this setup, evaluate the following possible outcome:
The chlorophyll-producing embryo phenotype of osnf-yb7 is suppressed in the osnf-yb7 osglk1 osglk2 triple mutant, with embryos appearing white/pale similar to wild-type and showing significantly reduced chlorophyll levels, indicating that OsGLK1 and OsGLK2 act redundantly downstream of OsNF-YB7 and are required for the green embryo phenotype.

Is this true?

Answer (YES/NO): NO